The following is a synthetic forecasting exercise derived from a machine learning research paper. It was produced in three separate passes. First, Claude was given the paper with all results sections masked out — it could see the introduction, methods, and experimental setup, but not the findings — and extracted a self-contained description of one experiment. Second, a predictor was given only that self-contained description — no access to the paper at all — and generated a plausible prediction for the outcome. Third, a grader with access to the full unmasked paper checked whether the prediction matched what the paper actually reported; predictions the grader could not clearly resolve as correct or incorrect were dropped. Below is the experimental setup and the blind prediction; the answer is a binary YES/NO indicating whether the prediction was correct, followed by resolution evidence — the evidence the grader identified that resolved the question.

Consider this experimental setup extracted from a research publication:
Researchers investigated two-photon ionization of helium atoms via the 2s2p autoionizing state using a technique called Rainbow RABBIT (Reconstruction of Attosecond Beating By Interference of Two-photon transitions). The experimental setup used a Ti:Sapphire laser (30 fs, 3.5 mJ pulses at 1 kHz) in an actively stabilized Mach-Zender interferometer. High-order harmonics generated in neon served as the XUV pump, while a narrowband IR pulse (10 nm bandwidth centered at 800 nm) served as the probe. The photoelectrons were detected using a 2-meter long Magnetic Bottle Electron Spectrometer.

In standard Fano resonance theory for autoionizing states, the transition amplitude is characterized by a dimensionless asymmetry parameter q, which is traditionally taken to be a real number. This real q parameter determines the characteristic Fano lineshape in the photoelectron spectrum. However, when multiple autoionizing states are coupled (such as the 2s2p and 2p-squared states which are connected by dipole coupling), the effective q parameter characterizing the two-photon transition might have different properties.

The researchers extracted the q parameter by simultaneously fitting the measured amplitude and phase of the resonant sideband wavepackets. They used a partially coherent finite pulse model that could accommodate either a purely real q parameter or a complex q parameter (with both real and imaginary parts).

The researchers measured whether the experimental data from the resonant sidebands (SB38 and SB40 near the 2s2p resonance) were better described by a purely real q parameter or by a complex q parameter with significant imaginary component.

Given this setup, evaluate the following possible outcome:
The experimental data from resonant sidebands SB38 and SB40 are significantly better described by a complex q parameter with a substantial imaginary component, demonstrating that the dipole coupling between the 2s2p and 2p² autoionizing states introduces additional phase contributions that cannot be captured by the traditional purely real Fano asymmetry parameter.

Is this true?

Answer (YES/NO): NO